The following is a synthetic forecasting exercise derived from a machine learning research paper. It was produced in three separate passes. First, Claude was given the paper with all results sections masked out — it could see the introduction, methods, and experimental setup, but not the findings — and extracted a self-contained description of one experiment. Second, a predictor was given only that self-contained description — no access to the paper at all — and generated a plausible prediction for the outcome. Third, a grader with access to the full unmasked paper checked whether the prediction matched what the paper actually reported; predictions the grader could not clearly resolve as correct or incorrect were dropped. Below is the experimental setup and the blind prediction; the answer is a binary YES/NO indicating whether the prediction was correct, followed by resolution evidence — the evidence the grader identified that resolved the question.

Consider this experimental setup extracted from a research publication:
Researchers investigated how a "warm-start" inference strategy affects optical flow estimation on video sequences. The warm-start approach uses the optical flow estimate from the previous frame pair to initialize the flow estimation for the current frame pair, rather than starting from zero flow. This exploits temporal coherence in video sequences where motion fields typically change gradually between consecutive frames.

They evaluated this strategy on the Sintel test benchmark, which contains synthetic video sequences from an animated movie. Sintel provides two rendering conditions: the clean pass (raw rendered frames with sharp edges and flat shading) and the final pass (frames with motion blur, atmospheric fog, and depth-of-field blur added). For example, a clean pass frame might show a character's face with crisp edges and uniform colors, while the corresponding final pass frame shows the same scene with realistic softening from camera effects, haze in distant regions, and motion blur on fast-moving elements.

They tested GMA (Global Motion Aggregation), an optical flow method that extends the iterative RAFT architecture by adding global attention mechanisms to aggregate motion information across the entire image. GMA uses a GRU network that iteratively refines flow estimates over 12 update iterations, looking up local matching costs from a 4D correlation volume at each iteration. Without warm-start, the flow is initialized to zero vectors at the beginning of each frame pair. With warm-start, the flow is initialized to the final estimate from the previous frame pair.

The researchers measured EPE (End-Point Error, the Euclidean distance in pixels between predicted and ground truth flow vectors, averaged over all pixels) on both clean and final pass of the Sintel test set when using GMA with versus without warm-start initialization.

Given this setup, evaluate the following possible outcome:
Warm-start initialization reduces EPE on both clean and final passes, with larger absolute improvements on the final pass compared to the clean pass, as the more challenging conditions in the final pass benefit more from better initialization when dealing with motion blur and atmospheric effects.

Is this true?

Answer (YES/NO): YES